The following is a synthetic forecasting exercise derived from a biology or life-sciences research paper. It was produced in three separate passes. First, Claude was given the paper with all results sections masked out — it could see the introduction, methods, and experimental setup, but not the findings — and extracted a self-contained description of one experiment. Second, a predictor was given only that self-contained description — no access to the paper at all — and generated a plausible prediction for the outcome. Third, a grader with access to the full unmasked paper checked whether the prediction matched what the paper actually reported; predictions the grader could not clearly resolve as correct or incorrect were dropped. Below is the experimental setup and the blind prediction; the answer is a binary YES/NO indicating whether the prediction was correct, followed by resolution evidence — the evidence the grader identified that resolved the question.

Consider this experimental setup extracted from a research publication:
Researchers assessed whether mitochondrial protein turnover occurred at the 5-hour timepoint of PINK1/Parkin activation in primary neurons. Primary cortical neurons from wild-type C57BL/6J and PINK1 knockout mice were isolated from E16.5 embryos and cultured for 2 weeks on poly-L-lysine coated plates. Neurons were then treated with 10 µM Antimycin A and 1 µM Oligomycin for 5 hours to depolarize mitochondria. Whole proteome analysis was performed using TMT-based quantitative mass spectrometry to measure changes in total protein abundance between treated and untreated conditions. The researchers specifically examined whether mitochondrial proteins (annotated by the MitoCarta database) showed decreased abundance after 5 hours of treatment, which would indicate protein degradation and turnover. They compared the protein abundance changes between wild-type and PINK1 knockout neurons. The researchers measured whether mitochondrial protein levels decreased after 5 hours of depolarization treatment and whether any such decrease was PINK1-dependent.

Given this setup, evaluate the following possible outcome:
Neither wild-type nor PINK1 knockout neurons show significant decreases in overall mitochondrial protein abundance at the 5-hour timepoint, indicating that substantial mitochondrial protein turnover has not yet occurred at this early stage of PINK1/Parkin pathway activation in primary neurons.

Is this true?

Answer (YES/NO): NO